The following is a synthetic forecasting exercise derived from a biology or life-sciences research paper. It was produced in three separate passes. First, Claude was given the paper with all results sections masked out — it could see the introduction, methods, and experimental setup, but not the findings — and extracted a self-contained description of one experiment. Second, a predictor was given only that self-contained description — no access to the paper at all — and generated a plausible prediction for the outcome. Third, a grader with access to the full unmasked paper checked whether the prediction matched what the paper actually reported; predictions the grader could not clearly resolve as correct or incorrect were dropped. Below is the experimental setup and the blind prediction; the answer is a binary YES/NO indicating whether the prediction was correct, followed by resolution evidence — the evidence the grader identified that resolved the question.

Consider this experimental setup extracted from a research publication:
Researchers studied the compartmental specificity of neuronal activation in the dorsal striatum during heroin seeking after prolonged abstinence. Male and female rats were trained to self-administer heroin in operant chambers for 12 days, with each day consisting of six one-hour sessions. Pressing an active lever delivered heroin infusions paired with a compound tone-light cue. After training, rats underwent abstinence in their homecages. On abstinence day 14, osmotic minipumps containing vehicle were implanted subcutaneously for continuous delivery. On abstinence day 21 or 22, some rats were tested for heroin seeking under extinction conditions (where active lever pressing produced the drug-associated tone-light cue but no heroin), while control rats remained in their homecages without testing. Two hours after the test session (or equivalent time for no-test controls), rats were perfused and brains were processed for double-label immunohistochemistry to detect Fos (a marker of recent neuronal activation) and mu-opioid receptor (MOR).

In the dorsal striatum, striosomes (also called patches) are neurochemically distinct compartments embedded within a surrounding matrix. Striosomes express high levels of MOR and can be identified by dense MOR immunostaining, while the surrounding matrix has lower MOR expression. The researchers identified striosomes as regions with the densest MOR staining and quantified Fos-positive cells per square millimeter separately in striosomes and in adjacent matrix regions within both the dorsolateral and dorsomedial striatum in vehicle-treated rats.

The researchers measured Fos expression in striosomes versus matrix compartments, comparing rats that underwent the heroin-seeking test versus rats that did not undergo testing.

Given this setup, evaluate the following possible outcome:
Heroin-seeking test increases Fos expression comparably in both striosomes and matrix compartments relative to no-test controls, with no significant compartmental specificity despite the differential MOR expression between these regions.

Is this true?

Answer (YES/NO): NO